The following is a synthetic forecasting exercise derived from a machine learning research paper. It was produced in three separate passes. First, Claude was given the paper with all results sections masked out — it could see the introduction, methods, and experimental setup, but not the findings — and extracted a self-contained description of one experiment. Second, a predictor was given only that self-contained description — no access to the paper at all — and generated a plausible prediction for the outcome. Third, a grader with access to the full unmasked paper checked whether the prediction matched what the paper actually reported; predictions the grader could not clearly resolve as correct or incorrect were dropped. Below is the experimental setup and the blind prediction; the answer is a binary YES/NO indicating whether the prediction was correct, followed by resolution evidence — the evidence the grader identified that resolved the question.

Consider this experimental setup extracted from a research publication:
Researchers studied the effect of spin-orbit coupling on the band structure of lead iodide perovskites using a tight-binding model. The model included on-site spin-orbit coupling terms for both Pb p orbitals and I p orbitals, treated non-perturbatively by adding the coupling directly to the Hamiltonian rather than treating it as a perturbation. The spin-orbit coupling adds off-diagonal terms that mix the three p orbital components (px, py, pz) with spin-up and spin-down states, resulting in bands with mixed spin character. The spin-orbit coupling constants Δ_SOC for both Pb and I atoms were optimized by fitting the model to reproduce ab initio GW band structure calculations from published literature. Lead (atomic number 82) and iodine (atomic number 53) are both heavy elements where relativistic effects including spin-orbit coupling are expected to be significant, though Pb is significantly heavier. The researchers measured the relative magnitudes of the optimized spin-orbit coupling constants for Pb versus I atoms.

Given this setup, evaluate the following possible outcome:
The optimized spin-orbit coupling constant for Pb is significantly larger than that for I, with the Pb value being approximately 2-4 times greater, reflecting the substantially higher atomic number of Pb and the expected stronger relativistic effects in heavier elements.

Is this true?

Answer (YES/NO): NO